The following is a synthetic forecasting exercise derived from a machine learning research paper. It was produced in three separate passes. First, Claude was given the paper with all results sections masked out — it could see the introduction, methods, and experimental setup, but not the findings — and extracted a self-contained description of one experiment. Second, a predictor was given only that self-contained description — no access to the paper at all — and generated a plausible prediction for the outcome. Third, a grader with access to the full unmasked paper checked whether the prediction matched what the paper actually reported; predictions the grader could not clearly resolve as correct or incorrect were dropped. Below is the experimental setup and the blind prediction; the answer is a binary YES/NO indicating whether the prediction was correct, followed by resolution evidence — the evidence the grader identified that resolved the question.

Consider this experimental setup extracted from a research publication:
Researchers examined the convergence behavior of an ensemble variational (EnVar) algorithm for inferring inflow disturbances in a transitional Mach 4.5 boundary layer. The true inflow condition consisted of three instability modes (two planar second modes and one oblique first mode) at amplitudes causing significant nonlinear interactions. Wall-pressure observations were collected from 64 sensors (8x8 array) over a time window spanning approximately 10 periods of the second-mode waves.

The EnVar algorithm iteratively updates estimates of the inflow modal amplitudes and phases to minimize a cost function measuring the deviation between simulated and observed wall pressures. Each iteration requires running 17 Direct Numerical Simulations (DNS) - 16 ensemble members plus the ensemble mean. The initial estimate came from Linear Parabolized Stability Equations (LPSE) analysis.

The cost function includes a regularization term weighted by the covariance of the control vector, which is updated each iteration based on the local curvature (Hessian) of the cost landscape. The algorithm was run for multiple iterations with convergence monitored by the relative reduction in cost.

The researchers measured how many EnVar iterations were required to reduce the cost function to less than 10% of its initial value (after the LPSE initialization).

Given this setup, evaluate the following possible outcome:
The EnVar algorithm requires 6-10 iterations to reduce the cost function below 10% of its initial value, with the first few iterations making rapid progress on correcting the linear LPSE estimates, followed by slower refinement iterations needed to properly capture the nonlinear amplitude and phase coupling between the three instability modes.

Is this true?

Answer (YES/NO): NO